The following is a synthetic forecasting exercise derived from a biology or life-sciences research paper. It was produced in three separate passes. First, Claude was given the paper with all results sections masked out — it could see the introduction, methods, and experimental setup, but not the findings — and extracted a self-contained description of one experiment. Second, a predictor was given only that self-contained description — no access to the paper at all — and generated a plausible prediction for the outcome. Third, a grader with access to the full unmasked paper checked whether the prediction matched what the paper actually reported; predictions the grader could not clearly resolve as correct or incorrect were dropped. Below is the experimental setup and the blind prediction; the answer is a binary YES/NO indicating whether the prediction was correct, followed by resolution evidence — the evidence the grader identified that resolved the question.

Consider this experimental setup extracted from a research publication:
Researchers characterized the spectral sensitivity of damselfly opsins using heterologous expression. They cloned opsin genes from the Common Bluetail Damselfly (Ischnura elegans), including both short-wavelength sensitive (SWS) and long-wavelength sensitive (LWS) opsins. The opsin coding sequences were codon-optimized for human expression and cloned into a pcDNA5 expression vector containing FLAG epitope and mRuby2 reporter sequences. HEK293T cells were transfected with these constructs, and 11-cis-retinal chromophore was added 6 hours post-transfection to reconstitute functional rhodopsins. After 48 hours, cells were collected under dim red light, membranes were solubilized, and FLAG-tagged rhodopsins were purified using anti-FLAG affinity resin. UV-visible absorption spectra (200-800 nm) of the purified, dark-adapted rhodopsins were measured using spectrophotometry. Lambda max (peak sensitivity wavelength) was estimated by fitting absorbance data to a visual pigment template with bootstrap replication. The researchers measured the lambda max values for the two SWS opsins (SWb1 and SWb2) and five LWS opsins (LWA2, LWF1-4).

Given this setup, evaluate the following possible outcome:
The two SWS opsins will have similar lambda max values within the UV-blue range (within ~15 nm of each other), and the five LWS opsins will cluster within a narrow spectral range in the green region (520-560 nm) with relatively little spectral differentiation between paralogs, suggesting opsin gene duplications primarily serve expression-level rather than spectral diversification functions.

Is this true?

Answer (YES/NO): YES